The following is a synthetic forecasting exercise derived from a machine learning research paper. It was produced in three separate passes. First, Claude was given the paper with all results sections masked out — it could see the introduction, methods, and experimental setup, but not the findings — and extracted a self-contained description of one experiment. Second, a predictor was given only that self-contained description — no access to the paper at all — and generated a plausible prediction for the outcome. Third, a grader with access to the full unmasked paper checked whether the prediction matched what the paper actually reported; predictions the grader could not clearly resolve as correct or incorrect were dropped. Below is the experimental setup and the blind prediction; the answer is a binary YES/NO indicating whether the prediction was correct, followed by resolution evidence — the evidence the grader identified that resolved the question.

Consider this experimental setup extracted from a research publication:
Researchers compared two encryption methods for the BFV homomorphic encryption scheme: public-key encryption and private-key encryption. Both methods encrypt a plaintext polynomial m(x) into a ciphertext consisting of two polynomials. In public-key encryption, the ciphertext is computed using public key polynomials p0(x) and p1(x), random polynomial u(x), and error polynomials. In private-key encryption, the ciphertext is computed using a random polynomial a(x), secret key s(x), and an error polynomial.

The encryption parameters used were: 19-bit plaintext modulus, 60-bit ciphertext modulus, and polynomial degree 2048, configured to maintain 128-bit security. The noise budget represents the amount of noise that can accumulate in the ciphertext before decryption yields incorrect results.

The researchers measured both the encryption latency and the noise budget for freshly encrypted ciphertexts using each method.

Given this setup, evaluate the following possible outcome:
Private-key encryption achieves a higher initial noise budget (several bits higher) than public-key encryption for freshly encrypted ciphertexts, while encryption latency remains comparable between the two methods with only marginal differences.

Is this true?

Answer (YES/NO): NO